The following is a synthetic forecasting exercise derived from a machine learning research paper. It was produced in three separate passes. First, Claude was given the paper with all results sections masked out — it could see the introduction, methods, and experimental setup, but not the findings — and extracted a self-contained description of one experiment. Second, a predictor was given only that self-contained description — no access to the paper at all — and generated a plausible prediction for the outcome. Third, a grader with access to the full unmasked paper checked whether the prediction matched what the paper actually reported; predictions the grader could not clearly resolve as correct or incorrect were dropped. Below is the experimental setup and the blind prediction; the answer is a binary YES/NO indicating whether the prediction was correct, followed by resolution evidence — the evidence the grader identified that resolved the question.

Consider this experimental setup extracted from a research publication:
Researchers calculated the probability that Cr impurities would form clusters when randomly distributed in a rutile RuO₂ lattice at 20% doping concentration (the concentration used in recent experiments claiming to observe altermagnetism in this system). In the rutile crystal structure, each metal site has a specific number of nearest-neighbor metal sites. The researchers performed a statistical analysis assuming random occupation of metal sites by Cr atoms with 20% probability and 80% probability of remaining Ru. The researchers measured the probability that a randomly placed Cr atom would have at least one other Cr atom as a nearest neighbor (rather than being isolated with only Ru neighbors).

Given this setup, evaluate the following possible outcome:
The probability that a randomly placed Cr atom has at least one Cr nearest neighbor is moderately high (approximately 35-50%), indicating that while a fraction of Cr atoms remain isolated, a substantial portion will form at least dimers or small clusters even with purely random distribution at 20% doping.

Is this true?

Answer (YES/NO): NO